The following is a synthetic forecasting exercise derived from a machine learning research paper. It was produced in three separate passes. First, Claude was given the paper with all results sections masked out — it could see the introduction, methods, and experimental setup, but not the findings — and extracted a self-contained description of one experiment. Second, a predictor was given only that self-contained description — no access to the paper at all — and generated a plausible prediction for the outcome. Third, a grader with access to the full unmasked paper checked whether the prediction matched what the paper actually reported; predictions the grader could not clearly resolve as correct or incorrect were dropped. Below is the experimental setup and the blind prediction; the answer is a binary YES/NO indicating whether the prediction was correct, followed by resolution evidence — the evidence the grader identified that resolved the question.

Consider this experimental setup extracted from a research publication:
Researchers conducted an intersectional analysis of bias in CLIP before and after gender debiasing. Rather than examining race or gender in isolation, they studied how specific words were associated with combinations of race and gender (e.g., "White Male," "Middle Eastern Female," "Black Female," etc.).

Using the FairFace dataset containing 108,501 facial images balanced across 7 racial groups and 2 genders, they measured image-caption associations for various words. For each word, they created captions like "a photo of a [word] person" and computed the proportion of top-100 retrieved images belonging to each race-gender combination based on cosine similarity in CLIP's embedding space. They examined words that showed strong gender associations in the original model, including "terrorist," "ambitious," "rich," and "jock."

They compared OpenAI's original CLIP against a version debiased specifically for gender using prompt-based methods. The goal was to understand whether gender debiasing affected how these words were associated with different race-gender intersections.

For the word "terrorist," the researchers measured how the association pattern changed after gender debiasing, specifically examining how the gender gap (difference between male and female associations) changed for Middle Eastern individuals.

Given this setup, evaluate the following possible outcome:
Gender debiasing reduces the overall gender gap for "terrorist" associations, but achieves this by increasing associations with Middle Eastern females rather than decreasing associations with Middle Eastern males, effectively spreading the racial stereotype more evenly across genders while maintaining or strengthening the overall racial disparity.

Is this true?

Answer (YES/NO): NO